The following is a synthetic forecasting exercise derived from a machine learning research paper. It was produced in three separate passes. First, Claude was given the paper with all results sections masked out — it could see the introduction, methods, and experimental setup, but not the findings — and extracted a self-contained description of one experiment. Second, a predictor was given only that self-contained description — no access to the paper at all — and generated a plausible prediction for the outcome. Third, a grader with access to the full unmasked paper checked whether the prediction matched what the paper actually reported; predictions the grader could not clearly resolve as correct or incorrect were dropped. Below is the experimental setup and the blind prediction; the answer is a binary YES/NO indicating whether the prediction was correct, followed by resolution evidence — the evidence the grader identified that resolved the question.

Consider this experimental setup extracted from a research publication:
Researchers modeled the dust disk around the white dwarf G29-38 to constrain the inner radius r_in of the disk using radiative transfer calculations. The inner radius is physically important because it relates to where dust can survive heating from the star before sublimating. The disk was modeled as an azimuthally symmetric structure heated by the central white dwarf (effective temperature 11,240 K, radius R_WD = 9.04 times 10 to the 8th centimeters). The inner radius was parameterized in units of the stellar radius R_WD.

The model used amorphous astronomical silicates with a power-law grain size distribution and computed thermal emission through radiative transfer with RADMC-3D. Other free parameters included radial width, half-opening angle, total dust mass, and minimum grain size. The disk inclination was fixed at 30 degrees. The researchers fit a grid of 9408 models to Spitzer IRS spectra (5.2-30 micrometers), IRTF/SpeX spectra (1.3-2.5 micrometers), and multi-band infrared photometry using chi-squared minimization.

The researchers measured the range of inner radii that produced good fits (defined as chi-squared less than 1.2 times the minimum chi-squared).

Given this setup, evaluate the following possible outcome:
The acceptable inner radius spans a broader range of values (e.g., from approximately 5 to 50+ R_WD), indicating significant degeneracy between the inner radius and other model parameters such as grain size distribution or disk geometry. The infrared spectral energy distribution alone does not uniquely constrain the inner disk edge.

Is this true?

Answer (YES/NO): NO